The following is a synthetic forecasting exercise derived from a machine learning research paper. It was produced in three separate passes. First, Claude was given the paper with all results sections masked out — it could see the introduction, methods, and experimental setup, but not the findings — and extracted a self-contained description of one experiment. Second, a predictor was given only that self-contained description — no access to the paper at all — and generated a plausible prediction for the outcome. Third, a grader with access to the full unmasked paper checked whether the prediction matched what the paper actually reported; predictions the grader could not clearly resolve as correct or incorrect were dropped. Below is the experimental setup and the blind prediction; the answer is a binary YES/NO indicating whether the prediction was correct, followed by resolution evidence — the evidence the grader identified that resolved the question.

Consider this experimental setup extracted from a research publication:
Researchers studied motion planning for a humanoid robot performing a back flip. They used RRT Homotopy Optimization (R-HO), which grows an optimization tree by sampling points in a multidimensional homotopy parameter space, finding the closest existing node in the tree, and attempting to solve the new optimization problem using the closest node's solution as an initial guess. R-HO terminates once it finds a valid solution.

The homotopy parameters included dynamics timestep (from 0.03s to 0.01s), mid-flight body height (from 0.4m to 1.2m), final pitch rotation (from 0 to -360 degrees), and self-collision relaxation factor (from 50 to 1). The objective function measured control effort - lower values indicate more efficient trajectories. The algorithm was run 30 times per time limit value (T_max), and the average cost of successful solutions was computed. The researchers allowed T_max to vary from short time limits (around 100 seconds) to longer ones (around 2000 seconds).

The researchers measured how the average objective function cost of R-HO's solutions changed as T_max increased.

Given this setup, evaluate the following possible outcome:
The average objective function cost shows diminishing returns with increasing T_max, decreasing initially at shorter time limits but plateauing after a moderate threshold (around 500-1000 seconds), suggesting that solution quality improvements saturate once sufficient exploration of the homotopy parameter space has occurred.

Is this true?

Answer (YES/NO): NO